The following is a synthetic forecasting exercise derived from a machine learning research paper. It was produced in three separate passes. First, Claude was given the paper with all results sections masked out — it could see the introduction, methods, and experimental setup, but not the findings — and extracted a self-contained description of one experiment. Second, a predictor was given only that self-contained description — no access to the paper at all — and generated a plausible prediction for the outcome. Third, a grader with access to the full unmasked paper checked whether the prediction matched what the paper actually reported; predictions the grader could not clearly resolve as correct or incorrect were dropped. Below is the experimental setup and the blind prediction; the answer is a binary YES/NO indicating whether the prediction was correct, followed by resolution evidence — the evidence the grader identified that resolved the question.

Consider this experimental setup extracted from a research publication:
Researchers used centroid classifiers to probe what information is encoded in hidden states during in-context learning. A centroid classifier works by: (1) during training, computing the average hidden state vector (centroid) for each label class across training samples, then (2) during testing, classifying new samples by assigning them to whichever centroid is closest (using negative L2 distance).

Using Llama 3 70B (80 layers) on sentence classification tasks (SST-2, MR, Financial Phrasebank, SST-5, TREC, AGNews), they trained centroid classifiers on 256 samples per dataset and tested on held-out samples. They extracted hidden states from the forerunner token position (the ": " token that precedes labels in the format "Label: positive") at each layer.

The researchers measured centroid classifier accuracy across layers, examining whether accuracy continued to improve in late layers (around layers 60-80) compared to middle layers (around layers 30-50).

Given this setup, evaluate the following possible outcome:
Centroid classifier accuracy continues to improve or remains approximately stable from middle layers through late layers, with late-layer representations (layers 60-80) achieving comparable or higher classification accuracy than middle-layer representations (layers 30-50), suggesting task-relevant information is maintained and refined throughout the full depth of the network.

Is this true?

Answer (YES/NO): NO